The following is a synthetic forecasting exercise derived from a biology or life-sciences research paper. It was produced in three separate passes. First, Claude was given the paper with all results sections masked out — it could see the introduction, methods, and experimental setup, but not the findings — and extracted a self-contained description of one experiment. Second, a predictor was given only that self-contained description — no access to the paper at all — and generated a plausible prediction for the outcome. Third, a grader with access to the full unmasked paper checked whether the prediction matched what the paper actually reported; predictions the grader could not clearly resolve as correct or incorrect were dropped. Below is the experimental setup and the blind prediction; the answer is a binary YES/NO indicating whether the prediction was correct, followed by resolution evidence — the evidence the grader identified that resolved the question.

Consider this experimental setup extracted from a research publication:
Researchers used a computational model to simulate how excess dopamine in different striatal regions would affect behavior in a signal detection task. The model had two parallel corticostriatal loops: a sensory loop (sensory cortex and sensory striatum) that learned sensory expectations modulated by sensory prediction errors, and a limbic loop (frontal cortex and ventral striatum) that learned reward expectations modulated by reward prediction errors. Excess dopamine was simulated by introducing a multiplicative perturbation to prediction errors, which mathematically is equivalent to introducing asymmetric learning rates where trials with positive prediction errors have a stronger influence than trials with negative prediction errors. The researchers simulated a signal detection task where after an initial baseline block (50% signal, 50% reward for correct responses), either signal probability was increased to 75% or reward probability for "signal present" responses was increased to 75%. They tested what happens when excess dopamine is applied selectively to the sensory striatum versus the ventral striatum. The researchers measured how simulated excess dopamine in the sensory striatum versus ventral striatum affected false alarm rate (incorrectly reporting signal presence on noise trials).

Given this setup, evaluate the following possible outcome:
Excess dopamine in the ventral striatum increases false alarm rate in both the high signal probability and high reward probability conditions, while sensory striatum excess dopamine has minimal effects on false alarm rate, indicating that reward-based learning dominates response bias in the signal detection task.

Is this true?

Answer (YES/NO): NO